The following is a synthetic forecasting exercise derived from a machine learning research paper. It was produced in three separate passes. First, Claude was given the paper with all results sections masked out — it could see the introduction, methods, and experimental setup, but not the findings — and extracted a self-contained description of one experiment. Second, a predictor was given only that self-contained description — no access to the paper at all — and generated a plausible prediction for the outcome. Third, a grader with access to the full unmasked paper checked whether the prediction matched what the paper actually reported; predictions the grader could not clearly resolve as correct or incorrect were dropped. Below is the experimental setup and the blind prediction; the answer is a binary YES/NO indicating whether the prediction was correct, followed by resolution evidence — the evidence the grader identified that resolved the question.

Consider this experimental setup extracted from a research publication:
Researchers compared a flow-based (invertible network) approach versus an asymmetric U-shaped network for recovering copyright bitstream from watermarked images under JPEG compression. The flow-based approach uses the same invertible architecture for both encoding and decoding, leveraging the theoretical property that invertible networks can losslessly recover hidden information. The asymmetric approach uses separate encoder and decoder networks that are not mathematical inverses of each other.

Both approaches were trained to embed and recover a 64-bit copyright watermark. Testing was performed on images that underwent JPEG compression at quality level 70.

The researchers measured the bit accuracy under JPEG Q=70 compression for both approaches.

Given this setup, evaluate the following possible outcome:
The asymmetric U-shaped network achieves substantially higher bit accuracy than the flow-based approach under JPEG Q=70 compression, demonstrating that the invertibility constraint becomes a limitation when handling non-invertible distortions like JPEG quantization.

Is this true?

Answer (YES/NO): YES